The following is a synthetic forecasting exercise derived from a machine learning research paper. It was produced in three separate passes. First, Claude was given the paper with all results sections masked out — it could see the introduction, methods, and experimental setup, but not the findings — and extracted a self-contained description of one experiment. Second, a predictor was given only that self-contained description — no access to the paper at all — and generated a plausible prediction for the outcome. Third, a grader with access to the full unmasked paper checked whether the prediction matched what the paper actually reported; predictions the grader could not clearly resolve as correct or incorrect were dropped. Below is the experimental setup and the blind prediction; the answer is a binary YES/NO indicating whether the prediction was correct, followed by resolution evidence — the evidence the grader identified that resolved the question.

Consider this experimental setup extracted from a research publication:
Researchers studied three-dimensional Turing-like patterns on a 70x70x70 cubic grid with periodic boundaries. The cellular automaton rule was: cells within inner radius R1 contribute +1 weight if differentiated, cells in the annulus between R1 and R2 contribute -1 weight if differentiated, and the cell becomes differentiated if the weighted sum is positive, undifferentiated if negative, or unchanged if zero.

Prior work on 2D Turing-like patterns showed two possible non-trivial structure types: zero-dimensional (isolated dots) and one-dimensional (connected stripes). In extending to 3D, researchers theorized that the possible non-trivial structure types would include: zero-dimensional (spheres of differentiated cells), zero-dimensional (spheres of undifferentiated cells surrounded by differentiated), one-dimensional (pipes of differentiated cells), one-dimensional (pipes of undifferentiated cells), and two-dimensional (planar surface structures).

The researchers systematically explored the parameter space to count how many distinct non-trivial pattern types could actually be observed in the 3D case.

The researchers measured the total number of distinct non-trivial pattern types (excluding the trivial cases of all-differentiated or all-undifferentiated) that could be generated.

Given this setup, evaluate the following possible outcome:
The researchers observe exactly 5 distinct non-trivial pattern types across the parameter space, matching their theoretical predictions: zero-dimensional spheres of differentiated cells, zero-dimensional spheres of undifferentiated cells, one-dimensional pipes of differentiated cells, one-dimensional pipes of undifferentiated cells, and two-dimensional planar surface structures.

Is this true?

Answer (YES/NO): YES